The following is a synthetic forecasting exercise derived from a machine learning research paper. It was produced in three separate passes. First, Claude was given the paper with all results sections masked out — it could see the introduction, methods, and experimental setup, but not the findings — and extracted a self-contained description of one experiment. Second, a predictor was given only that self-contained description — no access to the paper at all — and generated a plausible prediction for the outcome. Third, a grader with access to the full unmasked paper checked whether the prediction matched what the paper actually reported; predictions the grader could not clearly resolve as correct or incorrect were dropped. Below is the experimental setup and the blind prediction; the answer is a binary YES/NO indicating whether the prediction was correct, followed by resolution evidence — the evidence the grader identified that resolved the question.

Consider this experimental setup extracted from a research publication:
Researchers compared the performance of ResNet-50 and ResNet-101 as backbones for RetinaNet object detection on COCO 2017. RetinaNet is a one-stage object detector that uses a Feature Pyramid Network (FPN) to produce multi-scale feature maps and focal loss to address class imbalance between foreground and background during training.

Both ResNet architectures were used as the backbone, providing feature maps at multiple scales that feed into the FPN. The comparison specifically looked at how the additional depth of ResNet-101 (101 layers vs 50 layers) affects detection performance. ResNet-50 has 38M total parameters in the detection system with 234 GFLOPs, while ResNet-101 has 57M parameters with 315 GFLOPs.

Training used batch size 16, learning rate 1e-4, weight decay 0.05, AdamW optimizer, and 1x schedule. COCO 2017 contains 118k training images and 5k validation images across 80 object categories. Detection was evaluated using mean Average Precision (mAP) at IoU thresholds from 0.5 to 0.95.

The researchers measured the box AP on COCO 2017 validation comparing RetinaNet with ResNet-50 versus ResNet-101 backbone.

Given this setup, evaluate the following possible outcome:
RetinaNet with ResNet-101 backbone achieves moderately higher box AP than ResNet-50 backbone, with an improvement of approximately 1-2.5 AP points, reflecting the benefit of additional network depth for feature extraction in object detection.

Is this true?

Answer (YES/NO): YES